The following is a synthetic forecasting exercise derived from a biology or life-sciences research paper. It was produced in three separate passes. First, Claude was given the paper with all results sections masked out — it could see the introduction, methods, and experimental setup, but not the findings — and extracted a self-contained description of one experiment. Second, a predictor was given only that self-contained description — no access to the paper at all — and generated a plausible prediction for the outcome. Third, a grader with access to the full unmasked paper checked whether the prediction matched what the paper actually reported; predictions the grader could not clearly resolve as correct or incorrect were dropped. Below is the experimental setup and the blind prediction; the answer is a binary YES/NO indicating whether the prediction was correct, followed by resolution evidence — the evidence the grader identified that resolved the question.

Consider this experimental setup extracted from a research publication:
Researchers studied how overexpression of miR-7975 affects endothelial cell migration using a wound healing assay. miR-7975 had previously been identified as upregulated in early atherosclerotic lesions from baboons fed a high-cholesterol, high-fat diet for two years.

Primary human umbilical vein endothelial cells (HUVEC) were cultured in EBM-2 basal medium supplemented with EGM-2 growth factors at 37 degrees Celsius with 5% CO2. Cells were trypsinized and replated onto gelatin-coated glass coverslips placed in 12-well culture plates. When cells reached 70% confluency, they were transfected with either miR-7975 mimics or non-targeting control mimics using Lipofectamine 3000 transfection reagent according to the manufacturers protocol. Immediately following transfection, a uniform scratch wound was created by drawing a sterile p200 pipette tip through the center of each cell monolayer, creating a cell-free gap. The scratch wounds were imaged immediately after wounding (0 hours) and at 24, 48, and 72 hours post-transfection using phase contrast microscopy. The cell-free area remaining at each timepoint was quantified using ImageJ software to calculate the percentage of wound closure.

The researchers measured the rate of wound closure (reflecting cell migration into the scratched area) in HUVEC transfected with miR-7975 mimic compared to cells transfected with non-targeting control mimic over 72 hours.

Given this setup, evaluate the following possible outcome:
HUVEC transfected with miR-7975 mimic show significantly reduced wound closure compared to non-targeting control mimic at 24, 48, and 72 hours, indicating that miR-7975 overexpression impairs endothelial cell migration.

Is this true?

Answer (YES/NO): NO